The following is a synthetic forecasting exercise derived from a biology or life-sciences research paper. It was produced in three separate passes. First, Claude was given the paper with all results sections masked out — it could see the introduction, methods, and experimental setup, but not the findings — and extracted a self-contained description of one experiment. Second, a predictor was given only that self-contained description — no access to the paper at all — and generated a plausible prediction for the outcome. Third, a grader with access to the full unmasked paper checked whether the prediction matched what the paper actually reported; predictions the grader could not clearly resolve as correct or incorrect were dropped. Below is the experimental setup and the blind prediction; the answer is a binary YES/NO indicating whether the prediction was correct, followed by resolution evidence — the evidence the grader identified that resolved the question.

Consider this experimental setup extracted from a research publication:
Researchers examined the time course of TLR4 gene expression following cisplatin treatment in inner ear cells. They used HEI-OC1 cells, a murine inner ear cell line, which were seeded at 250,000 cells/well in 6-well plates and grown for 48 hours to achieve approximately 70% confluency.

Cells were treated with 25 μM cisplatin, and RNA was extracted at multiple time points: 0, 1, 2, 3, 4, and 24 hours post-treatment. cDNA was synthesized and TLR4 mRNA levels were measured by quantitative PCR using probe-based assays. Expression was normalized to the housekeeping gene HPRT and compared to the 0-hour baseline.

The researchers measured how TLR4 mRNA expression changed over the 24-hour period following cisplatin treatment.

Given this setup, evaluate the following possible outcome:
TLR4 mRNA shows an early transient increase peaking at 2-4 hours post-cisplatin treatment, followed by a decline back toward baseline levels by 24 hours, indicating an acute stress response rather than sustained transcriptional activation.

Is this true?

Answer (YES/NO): NO